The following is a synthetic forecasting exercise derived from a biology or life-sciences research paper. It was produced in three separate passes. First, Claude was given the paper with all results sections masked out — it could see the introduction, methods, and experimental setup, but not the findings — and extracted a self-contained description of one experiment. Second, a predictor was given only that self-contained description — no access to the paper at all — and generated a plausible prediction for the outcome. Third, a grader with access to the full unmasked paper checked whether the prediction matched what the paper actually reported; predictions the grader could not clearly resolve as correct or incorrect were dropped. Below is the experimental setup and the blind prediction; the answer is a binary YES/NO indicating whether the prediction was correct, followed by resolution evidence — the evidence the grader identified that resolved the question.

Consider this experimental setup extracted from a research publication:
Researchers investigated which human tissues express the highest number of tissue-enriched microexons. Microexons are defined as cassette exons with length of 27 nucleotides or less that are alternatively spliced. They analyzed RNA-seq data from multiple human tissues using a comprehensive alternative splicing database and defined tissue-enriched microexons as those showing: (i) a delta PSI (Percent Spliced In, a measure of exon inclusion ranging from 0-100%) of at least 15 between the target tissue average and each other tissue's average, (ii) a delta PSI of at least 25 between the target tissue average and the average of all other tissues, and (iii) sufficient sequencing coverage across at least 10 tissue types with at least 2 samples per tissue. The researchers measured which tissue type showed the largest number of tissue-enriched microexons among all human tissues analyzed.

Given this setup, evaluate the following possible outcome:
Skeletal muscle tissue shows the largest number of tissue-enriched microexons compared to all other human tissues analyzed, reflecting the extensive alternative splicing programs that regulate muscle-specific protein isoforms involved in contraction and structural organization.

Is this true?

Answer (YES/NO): NO